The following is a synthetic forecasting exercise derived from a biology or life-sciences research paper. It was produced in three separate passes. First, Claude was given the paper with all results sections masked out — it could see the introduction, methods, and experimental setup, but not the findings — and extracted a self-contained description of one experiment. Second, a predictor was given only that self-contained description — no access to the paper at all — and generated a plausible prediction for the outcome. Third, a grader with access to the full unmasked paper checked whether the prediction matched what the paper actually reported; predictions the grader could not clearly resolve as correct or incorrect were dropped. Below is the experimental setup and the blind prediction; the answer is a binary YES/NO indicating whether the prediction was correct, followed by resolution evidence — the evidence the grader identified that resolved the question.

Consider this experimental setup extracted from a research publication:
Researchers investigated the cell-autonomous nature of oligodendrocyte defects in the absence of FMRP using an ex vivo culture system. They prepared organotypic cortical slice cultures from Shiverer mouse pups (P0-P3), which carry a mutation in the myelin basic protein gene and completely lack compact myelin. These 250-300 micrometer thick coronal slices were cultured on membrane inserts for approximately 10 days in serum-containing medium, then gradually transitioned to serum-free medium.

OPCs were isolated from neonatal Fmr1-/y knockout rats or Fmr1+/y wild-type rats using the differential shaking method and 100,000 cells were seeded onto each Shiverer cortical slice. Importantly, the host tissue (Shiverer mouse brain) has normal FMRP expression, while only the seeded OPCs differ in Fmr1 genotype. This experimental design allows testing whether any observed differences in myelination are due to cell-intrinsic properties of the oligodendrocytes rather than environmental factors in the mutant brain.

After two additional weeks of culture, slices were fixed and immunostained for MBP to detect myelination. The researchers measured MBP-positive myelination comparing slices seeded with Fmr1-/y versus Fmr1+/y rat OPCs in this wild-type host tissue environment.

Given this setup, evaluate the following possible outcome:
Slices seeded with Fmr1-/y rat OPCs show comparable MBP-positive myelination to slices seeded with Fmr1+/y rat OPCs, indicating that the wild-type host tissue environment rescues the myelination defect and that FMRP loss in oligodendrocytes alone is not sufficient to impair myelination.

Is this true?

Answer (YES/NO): NO